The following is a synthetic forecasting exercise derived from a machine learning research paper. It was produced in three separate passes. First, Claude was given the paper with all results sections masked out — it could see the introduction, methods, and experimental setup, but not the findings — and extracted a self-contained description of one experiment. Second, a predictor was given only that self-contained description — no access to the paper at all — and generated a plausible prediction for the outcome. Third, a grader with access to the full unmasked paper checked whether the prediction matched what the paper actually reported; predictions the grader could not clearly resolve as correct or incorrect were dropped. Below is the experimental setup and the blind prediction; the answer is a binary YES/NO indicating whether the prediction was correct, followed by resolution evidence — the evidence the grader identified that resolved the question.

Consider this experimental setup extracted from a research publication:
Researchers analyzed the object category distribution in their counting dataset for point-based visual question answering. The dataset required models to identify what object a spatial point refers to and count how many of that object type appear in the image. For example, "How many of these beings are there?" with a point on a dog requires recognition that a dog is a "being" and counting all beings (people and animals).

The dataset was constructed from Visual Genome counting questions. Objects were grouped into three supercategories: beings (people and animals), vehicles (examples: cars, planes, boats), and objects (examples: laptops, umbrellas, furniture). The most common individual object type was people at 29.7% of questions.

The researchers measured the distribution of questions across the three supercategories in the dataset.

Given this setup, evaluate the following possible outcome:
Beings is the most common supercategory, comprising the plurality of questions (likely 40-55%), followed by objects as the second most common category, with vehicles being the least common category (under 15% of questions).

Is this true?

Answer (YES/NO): YES